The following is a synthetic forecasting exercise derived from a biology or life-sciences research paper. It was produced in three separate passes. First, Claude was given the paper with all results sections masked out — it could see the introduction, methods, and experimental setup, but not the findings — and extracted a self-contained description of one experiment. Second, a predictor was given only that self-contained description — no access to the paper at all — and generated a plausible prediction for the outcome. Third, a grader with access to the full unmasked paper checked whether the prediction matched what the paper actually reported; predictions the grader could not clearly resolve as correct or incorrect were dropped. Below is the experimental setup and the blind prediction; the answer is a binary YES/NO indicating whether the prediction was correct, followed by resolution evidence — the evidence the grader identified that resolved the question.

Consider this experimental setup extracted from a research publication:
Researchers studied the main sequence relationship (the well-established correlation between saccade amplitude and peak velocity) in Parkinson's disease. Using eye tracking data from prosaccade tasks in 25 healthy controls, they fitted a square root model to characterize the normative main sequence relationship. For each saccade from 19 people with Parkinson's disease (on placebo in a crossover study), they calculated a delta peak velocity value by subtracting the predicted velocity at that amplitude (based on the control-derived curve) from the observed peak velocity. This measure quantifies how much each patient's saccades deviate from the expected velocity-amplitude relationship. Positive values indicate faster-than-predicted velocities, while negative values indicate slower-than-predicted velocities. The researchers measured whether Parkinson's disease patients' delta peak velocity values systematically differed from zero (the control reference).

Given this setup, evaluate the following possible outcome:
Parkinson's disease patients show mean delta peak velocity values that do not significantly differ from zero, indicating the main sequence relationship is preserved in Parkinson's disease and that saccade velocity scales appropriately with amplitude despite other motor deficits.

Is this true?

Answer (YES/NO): NO